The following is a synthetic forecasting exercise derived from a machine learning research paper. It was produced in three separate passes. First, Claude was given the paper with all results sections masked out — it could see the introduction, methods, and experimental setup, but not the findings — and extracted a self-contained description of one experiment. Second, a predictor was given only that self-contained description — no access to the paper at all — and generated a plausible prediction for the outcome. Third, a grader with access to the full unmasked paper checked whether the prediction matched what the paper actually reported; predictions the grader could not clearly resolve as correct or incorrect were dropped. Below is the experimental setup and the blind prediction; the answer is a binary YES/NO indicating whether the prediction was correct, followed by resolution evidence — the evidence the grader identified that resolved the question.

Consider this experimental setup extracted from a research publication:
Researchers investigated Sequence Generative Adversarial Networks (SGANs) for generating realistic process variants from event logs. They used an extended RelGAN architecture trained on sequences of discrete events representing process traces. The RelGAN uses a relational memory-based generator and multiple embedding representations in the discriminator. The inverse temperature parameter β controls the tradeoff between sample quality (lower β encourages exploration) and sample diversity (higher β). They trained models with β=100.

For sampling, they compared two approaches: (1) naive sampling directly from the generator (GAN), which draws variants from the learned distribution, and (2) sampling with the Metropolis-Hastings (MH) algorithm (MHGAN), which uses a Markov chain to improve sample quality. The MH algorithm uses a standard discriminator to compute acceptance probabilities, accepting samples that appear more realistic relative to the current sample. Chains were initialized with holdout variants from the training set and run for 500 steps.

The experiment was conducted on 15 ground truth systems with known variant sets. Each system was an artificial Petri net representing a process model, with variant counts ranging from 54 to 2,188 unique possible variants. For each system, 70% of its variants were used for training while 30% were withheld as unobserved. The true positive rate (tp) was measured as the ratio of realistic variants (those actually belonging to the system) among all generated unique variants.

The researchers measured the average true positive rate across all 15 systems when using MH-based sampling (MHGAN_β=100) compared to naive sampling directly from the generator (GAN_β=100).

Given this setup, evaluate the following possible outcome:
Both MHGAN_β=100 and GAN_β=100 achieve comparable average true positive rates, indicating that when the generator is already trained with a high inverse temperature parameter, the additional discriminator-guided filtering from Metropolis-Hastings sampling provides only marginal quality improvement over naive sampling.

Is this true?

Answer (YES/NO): NO